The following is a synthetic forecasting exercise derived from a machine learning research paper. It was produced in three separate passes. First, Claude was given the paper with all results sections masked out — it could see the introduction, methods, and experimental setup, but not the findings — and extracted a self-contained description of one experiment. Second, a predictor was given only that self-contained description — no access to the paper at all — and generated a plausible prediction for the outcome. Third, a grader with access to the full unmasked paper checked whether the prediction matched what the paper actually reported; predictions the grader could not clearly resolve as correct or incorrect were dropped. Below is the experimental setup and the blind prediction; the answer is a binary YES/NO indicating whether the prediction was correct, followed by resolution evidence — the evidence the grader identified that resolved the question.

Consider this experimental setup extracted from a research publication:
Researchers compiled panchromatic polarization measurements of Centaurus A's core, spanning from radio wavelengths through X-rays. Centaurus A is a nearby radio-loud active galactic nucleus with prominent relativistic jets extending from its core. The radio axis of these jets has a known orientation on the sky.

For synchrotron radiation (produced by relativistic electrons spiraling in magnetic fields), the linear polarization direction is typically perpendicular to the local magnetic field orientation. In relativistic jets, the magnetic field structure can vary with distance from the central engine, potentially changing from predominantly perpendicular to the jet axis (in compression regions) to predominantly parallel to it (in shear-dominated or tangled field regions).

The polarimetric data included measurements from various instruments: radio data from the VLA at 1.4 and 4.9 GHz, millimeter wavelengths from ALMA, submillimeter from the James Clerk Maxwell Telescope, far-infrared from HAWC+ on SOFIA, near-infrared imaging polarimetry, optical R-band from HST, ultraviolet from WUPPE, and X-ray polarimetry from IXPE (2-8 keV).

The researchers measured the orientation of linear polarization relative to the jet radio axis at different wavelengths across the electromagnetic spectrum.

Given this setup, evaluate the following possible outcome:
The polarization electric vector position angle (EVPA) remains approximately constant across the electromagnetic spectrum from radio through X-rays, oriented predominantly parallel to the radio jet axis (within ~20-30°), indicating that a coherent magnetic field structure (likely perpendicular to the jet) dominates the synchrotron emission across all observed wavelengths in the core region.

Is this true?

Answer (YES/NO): NO